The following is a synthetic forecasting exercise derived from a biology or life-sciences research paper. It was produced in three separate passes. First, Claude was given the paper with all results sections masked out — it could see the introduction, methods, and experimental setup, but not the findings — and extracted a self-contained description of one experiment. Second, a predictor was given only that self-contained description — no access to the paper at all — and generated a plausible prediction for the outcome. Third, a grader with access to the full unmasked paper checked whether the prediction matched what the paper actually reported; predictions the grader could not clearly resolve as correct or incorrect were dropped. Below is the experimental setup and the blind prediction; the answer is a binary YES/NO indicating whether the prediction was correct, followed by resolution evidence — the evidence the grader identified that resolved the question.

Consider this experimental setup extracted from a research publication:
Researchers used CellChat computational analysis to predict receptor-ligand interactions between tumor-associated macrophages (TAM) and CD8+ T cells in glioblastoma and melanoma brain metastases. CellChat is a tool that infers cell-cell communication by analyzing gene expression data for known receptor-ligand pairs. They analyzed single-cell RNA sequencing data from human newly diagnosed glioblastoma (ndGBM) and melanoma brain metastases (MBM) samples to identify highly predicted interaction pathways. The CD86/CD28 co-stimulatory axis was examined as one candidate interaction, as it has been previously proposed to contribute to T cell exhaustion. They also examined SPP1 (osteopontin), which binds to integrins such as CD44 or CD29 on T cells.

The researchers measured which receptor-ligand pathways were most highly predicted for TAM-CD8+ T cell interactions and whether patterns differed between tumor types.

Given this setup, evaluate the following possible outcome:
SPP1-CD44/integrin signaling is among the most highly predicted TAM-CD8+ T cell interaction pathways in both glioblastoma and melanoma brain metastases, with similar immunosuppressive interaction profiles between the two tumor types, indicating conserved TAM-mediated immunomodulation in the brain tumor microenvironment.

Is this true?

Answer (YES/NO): NO